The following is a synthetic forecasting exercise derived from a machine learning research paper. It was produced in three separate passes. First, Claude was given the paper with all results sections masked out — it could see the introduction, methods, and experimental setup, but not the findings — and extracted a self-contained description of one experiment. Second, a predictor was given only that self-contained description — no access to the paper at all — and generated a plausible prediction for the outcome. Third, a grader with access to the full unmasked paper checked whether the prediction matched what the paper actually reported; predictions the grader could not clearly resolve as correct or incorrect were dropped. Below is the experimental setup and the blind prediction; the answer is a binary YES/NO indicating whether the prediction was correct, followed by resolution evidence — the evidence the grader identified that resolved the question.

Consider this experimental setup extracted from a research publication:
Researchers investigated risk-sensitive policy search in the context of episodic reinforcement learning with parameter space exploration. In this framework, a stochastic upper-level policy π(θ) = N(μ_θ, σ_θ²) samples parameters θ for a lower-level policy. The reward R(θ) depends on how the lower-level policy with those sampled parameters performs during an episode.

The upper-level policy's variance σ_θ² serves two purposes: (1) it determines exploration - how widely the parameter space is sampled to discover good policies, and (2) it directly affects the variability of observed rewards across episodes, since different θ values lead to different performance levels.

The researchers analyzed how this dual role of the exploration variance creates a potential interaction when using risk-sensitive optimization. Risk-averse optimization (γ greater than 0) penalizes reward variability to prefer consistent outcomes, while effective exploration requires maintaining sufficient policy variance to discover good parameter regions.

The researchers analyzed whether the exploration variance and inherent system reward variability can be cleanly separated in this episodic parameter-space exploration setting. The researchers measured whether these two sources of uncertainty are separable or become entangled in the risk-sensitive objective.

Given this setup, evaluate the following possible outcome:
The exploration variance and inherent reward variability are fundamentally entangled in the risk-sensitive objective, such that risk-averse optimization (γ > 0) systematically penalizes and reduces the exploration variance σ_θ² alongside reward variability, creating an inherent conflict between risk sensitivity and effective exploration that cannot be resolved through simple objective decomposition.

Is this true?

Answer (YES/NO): YES